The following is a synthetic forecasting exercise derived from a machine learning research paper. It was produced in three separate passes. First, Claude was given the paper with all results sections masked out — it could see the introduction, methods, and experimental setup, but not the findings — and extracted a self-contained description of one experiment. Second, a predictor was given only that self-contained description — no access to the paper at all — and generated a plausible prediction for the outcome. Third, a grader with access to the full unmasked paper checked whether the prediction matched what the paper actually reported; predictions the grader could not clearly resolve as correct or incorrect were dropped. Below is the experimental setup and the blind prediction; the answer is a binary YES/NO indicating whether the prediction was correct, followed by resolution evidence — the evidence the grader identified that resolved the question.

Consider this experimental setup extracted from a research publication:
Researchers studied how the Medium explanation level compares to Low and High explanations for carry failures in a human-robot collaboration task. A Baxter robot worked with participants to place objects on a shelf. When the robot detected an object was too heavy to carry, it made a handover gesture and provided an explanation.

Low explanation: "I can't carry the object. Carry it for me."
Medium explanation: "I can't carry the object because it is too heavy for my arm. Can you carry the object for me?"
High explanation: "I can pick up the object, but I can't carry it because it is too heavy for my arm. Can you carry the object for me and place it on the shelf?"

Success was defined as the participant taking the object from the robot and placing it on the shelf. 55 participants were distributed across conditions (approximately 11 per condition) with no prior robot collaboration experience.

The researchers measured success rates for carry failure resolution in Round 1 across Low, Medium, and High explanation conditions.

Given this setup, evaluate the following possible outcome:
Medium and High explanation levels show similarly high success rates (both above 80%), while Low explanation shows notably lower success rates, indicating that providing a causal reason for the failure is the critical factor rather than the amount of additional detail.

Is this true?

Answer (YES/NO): NO